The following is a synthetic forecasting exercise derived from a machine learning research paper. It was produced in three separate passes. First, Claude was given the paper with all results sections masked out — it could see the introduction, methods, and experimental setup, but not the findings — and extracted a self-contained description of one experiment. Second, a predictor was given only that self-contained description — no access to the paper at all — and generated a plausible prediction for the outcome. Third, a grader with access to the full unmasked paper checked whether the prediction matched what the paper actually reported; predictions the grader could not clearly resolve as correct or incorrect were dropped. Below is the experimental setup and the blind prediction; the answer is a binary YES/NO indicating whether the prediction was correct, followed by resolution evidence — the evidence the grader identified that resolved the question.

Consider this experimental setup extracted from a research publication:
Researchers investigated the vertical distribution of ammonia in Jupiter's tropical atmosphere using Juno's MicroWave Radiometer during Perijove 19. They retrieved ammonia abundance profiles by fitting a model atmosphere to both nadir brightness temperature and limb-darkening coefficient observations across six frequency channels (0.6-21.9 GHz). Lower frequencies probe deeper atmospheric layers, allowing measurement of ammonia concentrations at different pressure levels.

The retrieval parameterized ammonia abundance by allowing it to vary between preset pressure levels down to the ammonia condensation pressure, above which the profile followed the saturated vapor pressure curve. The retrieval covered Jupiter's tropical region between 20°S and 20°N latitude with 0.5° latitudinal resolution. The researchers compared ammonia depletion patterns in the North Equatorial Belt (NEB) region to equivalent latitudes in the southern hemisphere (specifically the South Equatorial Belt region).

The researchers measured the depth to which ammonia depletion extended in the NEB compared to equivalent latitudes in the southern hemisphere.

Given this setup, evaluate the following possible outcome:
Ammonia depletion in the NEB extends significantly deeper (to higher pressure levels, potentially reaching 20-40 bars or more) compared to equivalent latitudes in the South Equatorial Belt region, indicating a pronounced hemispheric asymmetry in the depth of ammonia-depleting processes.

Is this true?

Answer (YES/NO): YES